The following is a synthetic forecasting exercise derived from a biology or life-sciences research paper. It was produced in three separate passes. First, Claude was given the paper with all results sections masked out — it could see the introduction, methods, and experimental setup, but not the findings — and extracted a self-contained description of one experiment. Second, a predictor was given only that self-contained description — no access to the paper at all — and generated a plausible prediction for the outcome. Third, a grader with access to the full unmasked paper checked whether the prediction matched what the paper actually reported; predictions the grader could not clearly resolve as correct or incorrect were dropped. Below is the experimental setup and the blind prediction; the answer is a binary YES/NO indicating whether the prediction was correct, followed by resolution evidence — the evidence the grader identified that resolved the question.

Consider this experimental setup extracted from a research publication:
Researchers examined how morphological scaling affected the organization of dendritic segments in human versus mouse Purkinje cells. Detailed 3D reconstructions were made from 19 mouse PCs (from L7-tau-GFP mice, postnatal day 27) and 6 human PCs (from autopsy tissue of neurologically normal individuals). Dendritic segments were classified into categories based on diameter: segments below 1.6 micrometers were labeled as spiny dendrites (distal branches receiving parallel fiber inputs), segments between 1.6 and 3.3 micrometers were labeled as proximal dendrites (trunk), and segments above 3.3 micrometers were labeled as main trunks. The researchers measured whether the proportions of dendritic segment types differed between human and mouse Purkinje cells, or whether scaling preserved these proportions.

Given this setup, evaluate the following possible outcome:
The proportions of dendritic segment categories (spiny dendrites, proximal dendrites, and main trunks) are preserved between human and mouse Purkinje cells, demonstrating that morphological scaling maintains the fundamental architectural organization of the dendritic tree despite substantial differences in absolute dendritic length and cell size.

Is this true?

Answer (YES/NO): YES